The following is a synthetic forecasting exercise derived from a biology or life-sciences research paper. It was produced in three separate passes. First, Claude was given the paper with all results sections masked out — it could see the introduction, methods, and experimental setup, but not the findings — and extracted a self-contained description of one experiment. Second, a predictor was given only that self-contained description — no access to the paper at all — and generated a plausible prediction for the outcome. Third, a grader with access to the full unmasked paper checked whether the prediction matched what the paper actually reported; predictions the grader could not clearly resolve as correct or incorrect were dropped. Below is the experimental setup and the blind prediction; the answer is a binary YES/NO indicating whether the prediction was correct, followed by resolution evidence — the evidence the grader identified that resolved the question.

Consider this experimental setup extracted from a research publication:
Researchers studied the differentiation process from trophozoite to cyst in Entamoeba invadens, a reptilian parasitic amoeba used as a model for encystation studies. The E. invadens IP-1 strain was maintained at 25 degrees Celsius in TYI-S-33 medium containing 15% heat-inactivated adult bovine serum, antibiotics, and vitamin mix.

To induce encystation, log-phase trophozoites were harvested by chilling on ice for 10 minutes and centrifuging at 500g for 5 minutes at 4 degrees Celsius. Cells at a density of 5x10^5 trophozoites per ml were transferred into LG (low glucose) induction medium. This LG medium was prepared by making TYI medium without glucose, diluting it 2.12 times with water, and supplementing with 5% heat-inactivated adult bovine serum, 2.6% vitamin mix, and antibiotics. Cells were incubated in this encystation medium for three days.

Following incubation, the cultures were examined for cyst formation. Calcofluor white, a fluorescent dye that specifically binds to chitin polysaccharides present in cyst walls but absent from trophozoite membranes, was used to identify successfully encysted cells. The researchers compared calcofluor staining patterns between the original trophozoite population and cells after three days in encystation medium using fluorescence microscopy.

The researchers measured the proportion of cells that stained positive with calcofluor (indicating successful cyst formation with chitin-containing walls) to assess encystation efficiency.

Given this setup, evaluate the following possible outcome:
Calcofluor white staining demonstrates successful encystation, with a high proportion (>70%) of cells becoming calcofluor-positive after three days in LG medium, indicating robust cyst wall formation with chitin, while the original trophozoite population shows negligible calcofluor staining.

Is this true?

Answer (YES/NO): YES